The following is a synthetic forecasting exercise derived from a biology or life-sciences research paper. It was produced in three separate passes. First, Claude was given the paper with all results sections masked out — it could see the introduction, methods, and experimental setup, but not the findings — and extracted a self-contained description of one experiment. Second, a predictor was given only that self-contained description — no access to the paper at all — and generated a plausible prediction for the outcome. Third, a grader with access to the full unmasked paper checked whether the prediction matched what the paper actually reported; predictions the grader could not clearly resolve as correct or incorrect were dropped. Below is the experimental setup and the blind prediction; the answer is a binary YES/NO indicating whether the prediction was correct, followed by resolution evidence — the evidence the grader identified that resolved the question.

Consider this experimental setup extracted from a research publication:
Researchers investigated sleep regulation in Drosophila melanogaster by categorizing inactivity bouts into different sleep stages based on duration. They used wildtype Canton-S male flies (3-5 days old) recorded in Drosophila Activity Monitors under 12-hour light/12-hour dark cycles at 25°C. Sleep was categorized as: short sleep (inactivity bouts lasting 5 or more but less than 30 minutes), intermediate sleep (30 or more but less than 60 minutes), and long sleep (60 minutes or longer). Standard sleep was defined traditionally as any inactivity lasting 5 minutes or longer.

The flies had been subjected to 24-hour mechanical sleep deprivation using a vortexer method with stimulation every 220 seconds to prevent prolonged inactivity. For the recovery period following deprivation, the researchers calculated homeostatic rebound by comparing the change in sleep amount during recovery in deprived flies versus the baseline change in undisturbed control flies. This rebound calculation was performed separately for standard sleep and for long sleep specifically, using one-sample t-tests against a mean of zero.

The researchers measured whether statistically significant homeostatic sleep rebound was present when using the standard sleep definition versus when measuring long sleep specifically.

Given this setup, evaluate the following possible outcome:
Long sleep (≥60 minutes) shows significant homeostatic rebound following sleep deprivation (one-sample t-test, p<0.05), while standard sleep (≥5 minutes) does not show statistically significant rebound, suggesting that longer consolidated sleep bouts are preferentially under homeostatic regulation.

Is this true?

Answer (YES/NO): YES